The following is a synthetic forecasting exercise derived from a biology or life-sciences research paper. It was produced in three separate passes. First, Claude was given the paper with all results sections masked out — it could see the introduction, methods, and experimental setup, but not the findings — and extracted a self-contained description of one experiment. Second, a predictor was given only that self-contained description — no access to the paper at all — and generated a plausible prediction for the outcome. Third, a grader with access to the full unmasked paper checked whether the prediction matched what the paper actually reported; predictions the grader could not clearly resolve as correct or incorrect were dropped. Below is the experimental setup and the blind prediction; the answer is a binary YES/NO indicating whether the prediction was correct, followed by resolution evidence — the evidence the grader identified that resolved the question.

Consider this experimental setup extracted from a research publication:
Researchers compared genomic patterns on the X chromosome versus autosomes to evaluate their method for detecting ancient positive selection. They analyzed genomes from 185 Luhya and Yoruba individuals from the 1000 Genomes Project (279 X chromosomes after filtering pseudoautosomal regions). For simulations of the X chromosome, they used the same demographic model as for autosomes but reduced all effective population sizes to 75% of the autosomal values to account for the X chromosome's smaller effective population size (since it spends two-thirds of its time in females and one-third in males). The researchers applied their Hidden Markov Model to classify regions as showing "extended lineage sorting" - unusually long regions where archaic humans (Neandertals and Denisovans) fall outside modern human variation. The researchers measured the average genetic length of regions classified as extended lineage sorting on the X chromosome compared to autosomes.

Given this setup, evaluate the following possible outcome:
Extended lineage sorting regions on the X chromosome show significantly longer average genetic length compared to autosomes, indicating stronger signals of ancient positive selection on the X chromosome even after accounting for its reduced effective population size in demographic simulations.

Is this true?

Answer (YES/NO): NO